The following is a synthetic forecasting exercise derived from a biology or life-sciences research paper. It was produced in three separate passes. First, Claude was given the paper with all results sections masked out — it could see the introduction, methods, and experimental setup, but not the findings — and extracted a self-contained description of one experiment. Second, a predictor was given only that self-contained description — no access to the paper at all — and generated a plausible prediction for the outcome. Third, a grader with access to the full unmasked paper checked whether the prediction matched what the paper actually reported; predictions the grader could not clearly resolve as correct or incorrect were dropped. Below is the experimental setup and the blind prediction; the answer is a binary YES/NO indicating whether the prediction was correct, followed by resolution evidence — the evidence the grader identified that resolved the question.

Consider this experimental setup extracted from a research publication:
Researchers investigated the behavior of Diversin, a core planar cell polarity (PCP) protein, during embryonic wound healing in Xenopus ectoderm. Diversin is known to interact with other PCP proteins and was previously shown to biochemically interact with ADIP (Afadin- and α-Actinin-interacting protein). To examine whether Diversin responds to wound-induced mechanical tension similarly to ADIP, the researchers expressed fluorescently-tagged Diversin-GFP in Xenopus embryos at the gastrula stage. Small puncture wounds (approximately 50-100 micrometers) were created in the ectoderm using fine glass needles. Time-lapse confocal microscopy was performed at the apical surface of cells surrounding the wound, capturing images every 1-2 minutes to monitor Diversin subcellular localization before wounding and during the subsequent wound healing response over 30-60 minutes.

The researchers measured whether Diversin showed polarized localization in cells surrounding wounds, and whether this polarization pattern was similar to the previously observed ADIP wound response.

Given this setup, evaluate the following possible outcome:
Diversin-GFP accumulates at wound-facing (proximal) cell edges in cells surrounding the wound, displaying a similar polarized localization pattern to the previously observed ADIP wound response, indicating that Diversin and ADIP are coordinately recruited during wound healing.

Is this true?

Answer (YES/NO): YES